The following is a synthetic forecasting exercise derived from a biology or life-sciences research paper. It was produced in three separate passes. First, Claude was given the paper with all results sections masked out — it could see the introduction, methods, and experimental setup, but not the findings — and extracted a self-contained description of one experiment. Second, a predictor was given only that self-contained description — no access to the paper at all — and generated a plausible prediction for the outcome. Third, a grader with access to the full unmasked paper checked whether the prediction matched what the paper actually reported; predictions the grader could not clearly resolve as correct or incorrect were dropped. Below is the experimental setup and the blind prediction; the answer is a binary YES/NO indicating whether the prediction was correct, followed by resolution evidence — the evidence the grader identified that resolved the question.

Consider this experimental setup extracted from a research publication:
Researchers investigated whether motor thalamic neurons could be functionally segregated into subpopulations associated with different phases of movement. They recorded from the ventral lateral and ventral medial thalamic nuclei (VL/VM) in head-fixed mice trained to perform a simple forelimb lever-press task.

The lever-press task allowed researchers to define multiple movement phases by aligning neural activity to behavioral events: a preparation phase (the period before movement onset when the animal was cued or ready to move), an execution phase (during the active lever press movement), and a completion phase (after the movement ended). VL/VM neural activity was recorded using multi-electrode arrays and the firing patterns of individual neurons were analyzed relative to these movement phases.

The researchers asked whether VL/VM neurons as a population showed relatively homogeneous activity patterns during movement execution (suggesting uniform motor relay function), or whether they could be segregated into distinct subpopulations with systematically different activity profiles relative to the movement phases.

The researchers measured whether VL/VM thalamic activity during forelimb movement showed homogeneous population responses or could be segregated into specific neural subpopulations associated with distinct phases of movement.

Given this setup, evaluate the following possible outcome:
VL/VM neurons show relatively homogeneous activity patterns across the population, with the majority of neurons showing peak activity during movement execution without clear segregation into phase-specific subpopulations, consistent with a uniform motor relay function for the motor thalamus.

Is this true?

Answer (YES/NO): NO